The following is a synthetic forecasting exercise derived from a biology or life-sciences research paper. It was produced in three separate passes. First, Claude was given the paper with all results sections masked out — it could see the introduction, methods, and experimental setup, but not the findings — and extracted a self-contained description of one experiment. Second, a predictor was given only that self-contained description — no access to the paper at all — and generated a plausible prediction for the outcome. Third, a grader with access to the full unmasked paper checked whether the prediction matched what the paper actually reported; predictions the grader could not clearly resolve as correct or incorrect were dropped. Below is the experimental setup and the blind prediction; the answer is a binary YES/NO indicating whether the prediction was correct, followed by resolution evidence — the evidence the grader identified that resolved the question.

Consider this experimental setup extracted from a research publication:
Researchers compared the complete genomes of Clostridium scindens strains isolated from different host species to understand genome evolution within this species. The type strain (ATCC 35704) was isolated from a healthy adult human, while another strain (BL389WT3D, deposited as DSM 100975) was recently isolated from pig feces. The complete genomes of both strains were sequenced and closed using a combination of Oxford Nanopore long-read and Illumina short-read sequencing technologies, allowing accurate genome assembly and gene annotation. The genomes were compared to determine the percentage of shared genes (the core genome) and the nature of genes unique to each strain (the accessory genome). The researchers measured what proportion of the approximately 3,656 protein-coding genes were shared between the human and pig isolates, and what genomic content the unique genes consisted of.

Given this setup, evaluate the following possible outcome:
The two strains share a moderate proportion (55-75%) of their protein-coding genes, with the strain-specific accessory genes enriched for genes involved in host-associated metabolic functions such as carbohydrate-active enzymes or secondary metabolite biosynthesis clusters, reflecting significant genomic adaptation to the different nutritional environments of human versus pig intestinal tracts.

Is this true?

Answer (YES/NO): NO